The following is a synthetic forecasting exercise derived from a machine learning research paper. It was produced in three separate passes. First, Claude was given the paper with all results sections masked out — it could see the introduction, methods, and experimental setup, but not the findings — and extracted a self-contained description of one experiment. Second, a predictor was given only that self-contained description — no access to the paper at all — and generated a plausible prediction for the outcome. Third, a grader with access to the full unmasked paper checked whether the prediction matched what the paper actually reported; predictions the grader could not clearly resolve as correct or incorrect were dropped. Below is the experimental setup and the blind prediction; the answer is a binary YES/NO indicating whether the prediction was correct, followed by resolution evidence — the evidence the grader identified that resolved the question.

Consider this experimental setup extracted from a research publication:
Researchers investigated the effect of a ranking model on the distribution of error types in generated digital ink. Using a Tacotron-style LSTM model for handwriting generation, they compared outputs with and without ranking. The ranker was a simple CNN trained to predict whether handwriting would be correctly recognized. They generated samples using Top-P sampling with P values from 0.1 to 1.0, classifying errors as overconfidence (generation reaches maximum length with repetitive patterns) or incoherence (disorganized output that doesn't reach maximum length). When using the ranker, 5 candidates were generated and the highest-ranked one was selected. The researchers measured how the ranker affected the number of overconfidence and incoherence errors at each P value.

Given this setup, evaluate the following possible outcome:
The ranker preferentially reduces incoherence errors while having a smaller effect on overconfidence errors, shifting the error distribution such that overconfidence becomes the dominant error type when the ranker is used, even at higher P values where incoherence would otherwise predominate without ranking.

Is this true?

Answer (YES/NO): NO